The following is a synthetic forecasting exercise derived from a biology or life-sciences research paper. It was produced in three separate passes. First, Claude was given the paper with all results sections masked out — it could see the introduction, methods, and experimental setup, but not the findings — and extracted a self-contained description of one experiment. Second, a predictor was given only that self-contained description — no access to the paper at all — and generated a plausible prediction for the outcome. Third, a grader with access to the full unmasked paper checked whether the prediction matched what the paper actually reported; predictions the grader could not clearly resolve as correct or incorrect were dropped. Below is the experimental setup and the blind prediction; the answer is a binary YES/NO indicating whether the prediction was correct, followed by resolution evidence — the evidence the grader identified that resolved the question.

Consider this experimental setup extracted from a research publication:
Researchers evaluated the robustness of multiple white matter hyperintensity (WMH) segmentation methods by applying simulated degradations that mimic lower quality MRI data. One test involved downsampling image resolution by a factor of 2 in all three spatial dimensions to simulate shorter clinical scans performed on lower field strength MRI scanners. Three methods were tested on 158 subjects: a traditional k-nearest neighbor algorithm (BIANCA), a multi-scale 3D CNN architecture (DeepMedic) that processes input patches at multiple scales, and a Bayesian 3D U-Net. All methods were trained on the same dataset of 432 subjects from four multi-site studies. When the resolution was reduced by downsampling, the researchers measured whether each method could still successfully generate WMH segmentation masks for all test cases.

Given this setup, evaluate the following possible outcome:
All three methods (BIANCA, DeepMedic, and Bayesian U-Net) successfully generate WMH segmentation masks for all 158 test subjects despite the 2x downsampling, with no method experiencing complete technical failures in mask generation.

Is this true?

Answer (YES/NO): NO